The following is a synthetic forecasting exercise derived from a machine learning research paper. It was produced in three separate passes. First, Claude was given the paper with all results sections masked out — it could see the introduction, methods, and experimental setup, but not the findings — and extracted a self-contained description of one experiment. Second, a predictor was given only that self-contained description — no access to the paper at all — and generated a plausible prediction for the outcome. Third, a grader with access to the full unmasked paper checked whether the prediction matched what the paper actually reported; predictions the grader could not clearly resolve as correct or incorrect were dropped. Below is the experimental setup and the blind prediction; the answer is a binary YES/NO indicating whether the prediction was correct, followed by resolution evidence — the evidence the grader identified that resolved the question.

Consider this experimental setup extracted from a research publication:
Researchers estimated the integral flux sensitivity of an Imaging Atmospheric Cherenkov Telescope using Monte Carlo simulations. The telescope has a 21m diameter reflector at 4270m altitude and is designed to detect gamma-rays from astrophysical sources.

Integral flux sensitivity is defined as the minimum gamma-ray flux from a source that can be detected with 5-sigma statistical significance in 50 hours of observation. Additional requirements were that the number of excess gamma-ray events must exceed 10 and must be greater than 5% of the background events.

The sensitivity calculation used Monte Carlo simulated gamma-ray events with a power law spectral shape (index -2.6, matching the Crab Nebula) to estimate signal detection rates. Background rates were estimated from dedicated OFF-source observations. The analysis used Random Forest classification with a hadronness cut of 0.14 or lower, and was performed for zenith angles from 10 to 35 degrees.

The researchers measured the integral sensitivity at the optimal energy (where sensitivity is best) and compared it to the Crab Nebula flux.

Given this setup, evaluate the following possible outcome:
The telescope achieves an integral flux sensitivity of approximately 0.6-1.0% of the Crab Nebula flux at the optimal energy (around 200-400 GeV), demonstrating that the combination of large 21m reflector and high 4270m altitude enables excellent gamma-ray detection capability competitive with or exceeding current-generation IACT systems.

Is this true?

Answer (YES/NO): NO